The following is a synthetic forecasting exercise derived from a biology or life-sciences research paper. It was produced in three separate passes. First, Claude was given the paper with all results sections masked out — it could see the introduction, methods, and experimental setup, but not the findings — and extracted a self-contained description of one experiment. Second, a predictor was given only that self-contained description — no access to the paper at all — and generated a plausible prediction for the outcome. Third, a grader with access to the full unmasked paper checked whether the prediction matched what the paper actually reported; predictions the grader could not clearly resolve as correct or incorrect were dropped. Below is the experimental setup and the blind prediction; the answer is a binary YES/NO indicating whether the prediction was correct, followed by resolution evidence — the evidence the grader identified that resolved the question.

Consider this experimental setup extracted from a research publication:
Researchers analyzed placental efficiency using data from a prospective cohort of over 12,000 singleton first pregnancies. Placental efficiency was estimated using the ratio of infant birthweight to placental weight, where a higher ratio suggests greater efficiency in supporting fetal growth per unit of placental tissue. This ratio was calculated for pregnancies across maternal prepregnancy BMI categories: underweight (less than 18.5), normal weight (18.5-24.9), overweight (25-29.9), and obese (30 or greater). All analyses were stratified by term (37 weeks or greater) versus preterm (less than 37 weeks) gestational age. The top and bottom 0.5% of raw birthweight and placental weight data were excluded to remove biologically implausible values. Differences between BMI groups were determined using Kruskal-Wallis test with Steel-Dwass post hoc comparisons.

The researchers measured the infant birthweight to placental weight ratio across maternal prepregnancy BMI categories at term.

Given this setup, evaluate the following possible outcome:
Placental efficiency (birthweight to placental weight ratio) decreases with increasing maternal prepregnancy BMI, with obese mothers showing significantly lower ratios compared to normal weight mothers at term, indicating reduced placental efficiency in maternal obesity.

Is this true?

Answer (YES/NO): NO